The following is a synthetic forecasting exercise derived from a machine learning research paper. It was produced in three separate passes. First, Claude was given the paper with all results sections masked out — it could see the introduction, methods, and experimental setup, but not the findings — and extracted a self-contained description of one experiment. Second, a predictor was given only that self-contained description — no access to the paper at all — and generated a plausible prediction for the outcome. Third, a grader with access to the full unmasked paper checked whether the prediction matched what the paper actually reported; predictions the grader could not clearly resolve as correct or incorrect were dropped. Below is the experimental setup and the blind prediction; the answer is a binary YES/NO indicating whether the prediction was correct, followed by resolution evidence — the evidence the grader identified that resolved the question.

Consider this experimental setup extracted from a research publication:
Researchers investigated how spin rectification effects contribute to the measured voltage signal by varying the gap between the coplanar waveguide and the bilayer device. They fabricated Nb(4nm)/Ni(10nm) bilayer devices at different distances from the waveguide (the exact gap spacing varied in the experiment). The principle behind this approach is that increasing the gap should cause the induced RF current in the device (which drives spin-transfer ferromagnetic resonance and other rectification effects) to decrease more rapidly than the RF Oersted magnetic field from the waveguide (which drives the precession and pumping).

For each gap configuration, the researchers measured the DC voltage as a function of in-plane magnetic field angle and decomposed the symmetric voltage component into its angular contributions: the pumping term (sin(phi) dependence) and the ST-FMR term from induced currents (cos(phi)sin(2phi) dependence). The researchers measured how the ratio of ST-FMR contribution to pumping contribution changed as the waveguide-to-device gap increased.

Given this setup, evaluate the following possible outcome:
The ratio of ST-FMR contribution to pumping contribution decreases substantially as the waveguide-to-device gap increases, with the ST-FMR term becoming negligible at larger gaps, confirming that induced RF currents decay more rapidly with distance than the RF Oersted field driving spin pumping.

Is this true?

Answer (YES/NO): YES